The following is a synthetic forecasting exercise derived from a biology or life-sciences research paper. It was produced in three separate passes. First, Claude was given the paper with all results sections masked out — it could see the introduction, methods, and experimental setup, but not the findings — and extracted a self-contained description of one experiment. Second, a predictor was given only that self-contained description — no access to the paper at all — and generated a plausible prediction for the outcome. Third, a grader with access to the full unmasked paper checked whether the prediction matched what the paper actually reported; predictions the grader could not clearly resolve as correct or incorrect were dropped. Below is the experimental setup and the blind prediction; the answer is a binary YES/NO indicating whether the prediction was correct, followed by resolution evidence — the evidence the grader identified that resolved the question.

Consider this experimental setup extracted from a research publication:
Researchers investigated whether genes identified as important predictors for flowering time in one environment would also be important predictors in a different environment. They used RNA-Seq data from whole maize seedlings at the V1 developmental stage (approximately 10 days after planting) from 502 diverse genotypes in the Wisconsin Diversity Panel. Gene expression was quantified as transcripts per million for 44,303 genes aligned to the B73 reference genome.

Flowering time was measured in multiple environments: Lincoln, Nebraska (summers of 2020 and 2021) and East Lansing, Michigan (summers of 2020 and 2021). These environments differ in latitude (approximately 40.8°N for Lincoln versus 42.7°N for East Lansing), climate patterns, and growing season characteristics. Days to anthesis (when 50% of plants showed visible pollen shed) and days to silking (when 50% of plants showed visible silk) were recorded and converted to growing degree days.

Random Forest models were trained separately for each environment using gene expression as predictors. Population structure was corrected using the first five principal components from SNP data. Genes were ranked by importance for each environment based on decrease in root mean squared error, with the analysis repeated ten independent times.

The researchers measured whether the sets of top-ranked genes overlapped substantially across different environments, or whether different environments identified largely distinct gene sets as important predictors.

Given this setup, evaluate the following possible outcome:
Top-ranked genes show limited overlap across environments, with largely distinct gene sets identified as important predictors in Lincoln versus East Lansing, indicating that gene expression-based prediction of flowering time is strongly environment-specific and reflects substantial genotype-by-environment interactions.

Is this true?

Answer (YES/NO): NO